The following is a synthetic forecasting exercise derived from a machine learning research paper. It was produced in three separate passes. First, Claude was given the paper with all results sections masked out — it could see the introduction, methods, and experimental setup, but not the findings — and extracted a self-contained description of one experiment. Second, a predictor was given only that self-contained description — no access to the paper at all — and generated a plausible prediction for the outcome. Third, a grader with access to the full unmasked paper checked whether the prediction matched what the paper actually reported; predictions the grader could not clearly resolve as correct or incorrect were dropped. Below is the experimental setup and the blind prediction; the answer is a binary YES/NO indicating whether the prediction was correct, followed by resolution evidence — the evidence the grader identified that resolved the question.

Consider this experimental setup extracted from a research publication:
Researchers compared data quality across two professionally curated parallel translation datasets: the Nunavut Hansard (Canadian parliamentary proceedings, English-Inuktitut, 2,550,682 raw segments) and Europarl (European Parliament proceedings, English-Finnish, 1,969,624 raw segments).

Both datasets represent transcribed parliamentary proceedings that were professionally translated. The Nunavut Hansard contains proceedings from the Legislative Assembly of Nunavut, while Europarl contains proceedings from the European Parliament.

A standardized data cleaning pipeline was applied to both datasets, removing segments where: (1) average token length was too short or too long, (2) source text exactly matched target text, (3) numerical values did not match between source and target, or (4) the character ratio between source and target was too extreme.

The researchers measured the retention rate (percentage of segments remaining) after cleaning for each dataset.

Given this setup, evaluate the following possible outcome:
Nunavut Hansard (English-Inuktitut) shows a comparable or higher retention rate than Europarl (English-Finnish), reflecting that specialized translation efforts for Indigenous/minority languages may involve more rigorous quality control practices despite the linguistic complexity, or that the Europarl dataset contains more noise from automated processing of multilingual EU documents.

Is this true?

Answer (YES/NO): NO